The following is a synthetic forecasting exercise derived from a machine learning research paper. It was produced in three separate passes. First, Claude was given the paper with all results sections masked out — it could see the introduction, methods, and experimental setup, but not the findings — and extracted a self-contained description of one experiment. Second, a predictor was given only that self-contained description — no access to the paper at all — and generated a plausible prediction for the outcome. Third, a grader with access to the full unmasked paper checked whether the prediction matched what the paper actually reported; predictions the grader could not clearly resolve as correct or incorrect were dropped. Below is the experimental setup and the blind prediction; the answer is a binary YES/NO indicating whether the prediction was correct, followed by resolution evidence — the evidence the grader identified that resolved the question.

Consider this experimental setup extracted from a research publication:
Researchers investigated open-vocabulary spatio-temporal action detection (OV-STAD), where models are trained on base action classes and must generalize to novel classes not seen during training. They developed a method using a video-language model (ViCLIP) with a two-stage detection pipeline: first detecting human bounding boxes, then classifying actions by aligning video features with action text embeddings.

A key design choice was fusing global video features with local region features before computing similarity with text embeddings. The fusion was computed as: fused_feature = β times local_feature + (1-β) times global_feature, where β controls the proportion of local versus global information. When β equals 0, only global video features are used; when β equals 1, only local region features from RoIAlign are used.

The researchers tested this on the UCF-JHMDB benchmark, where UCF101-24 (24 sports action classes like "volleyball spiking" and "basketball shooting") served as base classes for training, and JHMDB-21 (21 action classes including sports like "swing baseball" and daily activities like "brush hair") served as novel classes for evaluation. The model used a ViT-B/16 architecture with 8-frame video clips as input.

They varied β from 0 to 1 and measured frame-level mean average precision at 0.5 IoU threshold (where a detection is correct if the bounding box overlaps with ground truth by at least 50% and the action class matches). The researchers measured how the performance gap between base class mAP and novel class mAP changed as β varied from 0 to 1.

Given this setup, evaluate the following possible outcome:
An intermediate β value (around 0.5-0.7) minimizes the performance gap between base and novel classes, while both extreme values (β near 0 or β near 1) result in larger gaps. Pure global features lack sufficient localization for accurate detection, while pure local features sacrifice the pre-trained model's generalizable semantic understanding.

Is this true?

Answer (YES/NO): NO